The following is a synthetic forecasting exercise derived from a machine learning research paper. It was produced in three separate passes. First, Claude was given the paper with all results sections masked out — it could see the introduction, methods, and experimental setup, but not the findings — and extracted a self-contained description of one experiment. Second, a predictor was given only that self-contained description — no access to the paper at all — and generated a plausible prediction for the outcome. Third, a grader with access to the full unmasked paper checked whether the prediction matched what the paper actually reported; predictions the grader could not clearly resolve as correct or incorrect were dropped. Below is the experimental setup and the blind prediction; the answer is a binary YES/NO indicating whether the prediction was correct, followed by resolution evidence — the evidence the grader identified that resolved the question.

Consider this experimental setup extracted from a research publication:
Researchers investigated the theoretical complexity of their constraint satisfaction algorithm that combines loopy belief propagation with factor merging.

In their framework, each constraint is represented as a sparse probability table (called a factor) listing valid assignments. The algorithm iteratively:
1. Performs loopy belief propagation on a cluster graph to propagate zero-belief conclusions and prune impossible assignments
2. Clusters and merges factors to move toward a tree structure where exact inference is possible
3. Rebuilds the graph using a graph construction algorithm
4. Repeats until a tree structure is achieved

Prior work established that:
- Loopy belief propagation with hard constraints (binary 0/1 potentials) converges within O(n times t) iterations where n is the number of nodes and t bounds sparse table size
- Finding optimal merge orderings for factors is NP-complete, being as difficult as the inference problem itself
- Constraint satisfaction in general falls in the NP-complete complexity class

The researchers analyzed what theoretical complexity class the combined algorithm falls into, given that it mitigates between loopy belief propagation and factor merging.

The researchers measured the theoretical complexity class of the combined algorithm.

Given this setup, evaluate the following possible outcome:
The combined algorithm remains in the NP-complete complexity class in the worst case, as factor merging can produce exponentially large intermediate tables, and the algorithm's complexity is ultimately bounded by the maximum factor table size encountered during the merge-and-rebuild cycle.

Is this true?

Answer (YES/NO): YES